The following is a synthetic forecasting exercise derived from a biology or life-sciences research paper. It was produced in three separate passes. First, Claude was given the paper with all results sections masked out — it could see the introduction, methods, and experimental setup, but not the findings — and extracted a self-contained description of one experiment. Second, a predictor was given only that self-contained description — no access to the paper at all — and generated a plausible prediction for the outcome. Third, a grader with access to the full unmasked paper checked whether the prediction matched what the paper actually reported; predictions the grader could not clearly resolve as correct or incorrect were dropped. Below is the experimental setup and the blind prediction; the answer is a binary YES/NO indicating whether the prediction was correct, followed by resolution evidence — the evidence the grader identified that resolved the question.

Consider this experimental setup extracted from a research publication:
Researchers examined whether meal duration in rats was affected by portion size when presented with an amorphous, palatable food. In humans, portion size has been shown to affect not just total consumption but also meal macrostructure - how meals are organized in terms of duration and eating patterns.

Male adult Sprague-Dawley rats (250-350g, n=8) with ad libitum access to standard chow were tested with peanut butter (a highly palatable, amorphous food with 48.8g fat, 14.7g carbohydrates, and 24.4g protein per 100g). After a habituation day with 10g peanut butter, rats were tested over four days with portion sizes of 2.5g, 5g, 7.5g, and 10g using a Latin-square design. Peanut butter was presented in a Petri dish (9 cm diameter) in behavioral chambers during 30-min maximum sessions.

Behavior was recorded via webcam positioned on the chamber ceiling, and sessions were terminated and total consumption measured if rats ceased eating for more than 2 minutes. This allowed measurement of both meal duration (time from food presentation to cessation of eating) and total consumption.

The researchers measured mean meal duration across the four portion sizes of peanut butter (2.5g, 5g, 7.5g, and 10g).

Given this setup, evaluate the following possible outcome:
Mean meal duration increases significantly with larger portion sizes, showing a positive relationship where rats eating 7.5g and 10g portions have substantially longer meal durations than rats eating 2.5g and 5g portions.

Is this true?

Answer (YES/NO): NO